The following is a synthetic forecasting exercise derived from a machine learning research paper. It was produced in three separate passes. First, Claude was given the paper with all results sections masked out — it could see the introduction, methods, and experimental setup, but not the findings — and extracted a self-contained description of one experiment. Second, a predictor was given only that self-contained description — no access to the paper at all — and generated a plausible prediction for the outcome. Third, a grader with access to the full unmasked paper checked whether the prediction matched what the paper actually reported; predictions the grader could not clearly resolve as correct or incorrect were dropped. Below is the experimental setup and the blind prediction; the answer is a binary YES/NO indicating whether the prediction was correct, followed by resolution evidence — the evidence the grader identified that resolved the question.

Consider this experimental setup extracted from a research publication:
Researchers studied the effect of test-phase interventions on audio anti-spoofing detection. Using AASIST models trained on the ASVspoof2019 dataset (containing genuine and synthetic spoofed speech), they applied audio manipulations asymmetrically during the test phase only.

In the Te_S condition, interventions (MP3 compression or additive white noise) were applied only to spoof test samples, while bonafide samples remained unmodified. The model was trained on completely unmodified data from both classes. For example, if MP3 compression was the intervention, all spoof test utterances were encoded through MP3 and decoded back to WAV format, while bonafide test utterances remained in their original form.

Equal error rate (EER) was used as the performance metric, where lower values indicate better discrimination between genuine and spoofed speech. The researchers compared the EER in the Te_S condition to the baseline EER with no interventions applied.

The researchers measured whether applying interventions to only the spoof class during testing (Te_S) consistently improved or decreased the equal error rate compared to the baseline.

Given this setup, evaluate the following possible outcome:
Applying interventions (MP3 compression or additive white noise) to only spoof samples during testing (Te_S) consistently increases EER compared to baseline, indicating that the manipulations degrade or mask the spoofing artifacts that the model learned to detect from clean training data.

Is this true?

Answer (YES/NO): NO